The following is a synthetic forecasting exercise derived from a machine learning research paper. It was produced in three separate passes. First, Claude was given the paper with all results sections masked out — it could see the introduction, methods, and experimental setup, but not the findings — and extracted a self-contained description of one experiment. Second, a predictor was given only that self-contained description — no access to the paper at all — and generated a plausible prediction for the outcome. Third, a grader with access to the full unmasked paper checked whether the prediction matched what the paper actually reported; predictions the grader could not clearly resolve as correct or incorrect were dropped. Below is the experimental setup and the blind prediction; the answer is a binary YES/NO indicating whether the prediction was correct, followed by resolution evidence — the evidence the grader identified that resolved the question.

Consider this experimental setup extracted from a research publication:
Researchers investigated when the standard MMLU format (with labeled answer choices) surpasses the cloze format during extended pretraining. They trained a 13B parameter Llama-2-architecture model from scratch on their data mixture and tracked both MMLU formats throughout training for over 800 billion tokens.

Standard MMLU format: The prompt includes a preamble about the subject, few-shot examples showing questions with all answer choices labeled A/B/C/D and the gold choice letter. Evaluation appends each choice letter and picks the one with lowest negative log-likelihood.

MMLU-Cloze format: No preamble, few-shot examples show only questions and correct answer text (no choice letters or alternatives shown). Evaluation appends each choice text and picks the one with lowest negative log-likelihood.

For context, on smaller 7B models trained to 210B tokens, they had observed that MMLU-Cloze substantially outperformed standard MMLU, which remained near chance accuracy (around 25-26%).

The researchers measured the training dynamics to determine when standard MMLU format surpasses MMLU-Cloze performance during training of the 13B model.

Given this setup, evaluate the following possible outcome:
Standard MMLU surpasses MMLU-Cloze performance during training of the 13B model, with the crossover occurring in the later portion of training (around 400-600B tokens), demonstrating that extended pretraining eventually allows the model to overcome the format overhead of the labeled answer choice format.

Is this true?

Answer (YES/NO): NO